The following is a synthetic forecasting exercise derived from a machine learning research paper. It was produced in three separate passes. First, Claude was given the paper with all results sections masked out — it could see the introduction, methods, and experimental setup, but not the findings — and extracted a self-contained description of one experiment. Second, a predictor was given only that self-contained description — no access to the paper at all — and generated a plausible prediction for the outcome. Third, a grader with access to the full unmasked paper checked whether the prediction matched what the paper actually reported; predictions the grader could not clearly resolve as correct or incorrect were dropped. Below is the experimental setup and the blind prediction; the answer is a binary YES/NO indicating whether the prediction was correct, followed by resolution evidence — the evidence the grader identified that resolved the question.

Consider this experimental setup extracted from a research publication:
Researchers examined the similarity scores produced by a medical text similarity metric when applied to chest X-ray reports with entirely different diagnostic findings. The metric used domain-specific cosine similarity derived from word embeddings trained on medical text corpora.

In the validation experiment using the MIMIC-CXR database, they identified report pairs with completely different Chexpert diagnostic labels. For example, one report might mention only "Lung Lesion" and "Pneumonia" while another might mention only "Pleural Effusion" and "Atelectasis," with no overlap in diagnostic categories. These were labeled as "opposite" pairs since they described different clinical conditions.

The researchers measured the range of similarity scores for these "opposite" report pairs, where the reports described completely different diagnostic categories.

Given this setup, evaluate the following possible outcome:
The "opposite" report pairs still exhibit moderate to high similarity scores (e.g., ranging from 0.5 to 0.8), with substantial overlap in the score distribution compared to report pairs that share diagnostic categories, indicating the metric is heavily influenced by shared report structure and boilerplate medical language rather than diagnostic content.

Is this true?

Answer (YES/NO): NO